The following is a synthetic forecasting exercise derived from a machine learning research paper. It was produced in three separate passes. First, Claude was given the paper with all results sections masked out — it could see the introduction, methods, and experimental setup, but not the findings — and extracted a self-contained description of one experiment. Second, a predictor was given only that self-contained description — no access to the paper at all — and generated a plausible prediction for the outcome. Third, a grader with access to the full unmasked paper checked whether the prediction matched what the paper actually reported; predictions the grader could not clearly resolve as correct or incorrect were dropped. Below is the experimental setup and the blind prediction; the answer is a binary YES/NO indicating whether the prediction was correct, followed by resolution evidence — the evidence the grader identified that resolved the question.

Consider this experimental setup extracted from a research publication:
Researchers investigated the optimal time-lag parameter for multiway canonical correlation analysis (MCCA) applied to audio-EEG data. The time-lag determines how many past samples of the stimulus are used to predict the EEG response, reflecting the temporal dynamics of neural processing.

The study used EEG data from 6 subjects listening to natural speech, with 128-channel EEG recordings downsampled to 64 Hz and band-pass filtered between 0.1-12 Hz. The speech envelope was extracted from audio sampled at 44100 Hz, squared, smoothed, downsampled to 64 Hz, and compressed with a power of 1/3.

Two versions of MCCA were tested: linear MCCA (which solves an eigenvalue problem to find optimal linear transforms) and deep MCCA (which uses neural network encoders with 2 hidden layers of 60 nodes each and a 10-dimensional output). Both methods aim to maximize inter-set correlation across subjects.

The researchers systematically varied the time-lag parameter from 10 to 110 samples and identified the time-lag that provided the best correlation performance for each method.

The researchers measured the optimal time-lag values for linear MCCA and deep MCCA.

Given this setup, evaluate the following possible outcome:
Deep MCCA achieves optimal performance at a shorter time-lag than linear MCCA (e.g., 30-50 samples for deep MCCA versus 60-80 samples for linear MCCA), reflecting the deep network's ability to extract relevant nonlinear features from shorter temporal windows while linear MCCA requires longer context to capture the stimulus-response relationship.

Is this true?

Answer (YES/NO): NO